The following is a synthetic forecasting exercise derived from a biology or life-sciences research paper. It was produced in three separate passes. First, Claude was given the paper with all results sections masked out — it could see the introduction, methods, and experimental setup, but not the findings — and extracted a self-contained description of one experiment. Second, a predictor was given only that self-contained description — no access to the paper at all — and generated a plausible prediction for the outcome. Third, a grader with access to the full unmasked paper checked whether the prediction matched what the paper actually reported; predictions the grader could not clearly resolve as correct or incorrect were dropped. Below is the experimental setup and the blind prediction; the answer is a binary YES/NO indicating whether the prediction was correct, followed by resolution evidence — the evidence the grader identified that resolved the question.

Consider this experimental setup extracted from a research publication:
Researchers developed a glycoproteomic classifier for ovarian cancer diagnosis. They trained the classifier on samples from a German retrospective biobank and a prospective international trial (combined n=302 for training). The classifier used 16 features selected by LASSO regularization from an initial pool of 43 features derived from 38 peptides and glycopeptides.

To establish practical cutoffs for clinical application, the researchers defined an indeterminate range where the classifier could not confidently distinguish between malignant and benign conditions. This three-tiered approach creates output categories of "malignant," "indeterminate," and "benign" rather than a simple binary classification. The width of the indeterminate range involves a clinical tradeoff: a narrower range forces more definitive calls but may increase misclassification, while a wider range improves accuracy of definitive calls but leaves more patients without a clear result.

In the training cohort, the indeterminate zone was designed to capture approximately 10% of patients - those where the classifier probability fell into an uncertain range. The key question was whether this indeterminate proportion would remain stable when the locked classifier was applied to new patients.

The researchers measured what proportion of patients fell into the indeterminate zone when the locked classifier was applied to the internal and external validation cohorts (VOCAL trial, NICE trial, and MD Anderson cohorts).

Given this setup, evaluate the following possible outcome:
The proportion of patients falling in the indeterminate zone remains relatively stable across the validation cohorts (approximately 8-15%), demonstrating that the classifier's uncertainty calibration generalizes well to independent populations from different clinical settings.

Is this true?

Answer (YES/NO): YES